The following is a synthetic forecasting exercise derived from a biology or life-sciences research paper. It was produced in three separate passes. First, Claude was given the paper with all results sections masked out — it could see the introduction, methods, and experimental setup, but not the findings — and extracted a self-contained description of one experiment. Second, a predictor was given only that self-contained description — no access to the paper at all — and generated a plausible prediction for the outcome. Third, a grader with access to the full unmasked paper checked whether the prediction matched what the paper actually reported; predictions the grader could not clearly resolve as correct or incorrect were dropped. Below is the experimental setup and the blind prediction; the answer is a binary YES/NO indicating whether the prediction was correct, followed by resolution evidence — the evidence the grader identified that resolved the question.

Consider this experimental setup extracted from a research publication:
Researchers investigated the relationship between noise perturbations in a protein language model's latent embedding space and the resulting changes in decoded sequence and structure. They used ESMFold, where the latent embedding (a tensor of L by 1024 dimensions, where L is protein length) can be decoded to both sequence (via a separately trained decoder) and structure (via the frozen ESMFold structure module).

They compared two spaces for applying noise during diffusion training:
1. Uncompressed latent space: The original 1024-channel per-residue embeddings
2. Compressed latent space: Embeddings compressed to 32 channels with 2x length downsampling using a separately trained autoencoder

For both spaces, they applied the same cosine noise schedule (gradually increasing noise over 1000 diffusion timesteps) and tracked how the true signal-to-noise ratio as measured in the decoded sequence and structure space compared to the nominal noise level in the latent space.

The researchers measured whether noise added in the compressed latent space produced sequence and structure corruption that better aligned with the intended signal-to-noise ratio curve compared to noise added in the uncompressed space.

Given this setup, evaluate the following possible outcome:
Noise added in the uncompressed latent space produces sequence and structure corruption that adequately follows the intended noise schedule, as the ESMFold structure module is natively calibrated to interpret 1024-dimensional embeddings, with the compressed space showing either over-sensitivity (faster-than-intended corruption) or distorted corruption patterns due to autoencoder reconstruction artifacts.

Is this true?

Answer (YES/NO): NO